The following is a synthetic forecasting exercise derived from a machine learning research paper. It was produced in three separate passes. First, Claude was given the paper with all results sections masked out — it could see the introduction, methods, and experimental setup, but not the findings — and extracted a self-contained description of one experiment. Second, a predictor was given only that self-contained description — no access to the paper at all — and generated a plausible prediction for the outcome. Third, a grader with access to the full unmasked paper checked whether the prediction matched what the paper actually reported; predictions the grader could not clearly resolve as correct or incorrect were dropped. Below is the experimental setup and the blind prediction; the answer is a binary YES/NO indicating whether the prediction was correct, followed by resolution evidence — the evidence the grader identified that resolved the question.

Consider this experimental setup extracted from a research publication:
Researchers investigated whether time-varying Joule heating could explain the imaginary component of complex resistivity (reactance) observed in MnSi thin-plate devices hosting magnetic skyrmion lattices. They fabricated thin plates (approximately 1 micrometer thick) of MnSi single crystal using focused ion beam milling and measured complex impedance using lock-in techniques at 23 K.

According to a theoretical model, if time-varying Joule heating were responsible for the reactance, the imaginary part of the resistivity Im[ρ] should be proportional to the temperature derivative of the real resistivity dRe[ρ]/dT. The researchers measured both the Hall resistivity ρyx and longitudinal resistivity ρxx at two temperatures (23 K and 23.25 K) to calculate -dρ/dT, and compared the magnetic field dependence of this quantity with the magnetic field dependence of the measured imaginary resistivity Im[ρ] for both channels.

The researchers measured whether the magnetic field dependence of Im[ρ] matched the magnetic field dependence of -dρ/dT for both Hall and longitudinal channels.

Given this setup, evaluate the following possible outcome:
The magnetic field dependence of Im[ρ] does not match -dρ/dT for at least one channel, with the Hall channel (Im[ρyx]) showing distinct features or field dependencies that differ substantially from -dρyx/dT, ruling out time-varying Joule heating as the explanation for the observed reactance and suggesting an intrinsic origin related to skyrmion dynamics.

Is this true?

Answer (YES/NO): YES